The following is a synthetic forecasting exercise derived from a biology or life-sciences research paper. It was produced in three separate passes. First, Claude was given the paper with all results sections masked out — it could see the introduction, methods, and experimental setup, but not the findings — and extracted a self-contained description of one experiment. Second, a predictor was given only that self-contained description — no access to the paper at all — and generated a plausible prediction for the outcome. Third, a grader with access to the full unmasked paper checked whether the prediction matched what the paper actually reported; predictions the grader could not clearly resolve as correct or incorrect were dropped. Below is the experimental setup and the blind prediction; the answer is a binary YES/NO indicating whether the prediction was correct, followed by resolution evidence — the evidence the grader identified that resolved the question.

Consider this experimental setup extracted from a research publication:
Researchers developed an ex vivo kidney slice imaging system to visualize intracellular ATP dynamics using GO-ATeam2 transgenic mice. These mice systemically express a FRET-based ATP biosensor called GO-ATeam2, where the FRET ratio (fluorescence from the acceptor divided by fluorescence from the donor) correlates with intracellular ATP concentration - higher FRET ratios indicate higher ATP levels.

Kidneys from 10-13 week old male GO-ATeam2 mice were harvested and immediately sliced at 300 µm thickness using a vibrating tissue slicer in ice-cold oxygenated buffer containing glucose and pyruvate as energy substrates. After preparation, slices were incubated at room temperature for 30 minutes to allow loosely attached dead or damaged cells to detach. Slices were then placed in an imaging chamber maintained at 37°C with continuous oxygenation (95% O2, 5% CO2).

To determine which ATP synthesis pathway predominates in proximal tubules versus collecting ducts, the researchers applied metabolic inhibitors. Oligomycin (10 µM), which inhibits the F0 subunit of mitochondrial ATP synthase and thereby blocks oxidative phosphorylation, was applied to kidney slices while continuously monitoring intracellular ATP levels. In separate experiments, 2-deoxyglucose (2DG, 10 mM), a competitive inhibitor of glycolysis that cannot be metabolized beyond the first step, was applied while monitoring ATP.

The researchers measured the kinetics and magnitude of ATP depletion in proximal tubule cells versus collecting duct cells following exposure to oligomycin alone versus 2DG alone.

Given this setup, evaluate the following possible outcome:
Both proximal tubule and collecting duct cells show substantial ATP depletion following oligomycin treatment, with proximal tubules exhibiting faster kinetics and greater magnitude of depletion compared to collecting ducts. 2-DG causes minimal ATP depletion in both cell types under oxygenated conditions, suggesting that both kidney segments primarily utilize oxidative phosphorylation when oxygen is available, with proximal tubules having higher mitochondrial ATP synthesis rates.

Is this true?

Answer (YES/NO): NO